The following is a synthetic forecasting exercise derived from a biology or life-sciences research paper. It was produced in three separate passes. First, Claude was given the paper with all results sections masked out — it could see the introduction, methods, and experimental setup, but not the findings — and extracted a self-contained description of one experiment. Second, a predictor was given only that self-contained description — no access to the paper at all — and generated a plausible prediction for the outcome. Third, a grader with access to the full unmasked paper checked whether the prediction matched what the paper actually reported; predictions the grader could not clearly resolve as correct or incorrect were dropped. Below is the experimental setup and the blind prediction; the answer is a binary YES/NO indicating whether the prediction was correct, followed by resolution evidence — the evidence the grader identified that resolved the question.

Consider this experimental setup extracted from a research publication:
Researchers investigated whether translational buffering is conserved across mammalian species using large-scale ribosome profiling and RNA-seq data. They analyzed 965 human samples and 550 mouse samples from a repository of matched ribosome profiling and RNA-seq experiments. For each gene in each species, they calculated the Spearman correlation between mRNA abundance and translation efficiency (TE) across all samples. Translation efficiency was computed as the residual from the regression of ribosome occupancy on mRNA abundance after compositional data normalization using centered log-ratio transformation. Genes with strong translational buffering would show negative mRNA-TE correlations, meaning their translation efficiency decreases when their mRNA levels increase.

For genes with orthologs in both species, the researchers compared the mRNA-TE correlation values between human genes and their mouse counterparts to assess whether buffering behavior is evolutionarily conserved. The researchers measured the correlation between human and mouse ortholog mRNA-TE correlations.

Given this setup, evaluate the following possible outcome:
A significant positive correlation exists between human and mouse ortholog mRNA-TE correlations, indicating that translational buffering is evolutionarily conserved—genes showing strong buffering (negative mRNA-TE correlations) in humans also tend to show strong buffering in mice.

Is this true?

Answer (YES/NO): YES